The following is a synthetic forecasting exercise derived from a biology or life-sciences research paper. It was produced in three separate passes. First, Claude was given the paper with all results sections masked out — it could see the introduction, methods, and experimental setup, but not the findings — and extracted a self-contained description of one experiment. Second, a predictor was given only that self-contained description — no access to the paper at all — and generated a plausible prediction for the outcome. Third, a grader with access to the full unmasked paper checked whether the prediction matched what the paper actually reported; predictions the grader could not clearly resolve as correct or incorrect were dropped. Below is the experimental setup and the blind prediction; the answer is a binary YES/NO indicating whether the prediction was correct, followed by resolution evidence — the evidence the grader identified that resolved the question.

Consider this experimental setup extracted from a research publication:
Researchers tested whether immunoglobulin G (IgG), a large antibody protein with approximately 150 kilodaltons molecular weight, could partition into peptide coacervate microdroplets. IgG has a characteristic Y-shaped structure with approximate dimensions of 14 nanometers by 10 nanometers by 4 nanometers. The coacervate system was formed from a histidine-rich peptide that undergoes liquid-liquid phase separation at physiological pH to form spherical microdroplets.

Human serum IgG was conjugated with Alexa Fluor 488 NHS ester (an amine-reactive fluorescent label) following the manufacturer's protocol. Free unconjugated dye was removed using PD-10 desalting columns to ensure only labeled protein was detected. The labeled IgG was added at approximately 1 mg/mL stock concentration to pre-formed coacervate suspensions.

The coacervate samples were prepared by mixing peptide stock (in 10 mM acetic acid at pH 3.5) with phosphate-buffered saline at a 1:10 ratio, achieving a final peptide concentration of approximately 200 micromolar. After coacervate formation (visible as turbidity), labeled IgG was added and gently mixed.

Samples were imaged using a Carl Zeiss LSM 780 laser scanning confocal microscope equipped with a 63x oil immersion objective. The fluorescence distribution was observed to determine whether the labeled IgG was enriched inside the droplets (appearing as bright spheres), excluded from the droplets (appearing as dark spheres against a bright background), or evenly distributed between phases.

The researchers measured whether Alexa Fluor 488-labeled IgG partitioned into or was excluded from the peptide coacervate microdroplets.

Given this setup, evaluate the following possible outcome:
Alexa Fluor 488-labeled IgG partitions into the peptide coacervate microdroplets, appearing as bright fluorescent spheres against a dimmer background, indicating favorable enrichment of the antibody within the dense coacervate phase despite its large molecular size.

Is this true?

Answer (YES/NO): NO